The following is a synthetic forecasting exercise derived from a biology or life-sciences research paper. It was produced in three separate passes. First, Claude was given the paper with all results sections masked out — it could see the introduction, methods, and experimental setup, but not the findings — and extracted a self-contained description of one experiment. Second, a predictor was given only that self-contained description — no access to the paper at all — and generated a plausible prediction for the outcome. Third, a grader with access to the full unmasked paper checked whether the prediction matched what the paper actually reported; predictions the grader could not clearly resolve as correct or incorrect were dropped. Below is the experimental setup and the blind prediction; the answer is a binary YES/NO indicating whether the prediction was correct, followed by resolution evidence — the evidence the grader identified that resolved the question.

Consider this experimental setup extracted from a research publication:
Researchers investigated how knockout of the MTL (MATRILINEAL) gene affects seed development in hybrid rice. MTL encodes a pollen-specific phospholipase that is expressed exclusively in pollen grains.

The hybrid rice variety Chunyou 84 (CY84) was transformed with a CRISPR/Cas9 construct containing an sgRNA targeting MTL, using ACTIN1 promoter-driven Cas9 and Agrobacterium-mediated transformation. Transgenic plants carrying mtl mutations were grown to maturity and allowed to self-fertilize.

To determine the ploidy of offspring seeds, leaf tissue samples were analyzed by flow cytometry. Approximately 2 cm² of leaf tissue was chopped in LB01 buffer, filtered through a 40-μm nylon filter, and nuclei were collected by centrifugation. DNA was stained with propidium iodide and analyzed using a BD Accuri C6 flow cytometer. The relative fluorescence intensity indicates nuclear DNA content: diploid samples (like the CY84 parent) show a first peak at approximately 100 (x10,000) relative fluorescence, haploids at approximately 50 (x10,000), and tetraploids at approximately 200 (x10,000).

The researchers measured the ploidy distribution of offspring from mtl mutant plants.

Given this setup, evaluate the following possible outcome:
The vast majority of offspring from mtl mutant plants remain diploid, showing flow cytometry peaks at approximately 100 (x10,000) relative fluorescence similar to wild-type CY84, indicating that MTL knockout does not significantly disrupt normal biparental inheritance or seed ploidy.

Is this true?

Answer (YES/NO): NO